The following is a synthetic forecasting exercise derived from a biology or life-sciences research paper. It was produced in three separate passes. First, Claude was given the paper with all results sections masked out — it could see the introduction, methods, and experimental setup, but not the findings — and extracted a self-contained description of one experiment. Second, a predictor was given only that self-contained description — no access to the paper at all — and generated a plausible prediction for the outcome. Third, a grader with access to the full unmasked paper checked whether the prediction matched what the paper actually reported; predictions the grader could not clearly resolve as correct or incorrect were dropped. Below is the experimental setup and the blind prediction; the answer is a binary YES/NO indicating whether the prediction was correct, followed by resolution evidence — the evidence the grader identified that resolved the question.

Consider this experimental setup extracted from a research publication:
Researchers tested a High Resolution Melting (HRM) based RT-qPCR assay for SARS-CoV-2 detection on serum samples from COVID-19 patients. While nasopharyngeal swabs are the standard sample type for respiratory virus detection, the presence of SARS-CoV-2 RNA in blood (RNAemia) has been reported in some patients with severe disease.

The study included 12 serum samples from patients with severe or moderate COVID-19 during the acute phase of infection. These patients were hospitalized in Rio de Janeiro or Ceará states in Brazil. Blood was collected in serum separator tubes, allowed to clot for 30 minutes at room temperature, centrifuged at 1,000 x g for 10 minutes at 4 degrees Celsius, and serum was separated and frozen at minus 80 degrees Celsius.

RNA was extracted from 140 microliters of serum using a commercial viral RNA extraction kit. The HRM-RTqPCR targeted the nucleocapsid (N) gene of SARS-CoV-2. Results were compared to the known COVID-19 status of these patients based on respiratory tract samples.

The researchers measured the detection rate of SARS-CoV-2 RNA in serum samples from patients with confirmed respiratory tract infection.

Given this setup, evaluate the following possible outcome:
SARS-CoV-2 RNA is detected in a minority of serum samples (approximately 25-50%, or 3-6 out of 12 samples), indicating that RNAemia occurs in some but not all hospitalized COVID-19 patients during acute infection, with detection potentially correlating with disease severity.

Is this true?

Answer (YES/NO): NO